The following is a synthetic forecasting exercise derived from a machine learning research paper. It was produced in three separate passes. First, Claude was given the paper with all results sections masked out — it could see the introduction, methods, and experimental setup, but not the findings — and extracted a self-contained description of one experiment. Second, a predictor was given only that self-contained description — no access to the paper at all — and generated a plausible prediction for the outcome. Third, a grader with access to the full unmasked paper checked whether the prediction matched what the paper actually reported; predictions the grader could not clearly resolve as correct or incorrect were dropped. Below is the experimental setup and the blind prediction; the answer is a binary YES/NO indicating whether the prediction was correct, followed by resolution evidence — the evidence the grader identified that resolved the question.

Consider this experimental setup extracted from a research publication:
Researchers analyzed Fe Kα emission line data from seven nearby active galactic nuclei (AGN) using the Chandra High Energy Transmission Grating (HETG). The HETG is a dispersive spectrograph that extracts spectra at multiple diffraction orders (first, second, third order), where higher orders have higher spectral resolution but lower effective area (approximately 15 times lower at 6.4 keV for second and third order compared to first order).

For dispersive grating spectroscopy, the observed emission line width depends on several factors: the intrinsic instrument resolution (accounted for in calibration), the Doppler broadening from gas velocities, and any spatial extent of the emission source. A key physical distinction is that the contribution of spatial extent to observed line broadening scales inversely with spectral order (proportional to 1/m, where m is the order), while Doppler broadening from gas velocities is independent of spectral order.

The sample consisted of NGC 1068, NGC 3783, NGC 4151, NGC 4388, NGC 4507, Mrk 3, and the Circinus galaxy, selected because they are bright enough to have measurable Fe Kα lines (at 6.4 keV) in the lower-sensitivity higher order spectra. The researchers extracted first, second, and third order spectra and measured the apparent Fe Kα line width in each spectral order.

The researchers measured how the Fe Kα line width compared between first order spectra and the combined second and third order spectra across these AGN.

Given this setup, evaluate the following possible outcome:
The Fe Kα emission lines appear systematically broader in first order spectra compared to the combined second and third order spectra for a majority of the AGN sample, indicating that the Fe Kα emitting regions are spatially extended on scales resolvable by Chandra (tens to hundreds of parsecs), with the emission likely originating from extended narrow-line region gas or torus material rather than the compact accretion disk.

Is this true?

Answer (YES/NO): YES